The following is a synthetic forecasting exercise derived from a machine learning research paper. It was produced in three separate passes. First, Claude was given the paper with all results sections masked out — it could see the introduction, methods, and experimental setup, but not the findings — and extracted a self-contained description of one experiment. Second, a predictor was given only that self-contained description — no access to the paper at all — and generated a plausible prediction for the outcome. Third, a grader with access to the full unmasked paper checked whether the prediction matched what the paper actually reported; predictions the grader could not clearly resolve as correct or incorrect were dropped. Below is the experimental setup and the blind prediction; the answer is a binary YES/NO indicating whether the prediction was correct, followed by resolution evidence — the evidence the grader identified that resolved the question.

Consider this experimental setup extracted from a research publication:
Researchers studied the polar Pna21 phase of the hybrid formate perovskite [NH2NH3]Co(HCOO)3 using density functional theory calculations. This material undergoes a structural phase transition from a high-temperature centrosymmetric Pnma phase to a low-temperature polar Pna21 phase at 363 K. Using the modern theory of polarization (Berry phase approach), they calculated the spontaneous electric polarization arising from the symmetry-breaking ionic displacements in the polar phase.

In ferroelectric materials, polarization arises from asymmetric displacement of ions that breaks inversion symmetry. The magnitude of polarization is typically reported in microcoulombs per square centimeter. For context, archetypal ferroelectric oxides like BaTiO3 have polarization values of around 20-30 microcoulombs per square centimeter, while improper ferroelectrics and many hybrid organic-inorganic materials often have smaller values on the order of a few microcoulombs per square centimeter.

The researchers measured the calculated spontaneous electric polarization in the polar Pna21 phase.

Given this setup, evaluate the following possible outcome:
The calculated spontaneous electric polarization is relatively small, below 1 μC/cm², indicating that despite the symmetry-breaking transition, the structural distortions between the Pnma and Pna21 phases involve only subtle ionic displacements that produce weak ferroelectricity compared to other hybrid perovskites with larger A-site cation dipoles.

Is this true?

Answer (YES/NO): NO